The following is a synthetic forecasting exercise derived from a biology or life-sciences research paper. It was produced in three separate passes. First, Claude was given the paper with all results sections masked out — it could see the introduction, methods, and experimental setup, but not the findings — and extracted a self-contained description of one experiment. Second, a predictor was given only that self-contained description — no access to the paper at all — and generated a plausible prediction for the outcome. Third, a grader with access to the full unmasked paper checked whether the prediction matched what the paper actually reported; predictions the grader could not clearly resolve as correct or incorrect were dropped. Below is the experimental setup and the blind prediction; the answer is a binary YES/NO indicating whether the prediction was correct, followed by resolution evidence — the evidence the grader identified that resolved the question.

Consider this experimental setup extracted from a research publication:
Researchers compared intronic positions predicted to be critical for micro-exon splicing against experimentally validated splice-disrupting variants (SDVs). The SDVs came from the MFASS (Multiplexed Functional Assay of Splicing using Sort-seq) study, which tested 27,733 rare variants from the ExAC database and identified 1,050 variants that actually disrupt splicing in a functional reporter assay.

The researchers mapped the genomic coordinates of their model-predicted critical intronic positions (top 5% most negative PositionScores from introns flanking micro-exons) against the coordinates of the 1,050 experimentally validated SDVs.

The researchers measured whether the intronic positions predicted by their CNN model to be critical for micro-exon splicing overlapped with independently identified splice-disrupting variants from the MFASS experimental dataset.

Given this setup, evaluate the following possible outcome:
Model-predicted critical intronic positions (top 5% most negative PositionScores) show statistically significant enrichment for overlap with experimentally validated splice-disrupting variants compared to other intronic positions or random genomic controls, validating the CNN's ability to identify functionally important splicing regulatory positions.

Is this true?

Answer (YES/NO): NO